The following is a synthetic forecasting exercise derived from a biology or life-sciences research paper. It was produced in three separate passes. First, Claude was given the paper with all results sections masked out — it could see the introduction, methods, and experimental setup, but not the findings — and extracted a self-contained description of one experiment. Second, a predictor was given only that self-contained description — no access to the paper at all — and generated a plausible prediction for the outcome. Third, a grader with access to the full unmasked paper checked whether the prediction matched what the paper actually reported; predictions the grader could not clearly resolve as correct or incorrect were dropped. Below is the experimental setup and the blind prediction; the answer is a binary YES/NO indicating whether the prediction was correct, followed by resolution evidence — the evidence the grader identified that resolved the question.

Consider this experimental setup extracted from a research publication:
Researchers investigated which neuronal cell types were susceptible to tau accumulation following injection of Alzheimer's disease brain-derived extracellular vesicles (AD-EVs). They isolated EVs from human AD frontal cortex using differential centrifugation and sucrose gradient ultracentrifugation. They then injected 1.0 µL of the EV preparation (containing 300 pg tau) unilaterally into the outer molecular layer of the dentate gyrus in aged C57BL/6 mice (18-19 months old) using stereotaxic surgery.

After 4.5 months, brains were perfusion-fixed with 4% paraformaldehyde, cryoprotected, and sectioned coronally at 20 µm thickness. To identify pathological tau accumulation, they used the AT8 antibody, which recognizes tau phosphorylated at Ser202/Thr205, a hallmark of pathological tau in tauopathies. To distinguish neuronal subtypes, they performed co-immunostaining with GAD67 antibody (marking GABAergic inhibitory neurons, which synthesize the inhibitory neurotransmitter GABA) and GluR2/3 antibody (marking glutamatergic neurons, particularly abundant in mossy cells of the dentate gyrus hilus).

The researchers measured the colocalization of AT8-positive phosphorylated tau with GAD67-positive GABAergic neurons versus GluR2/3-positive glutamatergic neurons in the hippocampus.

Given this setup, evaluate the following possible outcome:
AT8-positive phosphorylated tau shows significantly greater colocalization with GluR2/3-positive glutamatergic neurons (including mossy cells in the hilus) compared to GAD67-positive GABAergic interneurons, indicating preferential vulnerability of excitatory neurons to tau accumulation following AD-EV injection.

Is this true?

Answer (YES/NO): NO